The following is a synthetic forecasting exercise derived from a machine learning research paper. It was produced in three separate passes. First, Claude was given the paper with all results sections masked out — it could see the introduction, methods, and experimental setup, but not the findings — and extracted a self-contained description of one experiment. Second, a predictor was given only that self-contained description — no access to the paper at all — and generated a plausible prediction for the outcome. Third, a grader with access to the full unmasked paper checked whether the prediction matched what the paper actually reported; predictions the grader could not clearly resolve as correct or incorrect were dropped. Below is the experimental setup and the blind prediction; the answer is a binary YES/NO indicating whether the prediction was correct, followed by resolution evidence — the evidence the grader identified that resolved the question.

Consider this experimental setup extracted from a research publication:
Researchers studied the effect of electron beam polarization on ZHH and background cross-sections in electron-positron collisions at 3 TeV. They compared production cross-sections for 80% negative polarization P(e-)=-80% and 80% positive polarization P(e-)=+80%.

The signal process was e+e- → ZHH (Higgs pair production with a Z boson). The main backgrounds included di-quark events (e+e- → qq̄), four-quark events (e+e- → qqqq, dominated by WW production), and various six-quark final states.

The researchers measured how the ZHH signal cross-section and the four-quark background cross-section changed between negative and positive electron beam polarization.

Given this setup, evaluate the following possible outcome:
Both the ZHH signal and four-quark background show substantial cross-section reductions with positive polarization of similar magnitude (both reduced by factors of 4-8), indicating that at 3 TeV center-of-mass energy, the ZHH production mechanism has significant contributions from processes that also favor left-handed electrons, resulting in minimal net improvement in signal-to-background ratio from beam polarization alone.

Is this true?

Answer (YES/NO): NO